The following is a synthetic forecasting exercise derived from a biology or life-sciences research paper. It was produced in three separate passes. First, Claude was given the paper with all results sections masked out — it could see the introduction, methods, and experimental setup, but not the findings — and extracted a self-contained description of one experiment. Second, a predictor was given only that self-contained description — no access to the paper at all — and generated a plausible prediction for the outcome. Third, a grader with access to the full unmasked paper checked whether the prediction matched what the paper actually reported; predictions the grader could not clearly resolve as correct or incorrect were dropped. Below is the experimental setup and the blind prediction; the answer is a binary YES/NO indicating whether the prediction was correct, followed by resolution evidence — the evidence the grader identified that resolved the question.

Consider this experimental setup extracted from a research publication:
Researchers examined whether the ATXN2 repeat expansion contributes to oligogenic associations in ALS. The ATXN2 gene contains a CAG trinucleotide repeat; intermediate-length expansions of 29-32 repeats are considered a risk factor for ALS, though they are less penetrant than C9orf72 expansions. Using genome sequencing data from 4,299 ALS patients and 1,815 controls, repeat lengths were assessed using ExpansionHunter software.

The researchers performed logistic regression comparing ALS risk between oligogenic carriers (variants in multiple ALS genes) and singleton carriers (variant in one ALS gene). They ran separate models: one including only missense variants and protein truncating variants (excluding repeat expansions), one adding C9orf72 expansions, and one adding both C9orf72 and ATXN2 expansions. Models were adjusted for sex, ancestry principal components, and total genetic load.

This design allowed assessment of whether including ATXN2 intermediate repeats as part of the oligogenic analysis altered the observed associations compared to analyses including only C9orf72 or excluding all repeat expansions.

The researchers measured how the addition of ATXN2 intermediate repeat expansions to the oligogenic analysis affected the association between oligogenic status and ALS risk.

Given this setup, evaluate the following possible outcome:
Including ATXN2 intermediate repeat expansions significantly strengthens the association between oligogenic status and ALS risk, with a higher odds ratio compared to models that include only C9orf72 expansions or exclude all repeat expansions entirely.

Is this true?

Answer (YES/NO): YES